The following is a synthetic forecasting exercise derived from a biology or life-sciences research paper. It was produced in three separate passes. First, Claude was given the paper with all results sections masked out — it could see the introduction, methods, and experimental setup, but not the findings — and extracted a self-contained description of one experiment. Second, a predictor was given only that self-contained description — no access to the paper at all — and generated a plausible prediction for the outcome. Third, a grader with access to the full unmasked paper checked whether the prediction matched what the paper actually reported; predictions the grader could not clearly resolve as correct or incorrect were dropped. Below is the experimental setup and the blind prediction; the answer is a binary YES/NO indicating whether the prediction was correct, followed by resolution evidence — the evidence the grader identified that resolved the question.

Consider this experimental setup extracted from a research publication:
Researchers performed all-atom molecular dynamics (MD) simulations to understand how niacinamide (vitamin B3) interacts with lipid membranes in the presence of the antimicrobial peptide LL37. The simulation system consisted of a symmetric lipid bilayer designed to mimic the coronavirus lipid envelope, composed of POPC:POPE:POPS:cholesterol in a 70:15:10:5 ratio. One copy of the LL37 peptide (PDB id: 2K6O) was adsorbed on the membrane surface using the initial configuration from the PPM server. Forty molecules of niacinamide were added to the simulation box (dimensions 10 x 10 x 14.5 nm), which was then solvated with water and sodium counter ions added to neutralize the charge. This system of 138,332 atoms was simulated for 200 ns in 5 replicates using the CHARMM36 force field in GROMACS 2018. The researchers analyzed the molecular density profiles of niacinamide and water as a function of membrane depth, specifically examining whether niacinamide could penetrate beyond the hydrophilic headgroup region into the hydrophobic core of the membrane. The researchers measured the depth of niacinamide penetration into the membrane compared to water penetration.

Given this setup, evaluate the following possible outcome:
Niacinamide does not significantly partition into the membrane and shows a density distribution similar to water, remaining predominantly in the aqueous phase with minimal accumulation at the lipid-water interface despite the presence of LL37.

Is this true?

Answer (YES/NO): NO